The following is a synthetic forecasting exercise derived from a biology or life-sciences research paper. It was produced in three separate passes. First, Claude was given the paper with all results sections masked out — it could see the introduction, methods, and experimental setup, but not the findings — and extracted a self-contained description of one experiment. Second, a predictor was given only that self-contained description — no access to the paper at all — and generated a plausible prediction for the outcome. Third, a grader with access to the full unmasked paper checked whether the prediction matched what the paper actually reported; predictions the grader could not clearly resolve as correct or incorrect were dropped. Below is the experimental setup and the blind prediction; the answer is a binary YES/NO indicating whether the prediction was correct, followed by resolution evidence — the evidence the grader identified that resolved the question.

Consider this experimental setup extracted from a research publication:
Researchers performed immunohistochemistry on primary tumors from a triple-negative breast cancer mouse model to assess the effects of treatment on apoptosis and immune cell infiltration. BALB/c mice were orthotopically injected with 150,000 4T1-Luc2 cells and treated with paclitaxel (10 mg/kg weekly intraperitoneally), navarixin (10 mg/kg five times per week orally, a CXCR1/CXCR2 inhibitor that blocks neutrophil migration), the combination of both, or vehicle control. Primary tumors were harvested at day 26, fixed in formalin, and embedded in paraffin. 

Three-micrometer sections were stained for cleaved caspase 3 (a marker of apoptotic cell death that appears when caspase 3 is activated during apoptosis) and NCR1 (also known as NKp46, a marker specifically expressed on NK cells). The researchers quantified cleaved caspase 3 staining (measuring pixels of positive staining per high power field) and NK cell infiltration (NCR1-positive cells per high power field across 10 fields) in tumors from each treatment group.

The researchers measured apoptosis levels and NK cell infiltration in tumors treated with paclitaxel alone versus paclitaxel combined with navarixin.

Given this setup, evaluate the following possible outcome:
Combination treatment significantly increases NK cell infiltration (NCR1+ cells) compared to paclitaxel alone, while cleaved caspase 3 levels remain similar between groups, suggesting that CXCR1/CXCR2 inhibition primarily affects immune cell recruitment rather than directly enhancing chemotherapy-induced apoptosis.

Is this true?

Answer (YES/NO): NO